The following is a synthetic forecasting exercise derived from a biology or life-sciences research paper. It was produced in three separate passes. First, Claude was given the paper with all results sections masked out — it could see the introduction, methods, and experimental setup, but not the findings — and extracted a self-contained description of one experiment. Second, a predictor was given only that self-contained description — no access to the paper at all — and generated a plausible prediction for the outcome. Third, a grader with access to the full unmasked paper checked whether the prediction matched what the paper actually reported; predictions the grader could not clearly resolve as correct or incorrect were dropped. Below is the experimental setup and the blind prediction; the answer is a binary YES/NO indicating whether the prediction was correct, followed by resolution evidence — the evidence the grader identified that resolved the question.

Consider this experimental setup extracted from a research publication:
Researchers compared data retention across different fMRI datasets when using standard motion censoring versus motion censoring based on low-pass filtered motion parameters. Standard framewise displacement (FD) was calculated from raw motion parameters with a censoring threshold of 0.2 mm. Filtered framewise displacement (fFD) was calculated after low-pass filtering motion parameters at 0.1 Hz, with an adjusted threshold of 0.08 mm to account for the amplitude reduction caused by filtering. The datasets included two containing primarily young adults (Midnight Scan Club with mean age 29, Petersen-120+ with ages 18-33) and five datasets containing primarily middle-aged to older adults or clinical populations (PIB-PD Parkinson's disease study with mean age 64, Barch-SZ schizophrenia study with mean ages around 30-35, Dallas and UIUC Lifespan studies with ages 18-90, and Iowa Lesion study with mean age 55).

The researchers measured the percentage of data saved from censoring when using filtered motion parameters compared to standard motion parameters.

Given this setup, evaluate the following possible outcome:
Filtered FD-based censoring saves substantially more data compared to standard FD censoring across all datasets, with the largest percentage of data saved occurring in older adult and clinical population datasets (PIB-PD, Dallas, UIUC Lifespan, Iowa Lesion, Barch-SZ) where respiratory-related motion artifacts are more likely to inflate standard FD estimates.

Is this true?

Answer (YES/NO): NO